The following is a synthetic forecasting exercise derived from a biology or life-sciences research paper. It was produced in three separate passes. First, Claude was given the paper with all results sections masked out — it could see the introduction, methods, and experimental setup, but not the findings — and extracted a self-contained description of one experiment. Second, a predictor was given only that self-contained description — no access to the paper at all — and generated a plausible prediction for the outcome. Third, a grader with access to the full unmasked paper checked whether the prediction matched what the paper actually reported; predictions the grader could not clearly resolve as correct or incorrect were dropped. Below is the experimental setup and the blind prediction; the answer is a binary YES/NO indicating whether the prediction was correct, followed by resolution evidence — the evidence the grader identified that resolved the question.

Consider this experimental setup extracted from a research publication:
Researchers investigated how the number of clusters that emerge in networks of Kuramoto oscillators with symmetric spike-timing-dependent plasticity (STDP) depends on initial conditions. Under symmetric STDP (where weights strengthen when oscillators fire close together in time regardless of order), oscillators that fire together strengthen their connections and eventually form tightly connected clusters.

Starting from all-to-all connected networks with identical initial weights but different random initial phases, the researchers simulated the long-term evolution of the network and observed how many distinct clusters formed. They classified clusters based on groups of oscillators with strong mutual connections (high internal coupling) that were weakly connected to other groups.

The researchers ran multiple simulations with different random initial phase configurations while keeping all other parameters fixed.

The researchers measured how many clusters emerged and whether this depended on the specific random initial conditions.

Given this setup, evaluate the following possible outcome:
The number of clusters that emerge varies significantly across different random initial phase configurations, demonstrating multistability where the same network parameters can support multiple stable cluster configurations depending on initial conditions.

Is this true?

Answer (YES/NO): YES